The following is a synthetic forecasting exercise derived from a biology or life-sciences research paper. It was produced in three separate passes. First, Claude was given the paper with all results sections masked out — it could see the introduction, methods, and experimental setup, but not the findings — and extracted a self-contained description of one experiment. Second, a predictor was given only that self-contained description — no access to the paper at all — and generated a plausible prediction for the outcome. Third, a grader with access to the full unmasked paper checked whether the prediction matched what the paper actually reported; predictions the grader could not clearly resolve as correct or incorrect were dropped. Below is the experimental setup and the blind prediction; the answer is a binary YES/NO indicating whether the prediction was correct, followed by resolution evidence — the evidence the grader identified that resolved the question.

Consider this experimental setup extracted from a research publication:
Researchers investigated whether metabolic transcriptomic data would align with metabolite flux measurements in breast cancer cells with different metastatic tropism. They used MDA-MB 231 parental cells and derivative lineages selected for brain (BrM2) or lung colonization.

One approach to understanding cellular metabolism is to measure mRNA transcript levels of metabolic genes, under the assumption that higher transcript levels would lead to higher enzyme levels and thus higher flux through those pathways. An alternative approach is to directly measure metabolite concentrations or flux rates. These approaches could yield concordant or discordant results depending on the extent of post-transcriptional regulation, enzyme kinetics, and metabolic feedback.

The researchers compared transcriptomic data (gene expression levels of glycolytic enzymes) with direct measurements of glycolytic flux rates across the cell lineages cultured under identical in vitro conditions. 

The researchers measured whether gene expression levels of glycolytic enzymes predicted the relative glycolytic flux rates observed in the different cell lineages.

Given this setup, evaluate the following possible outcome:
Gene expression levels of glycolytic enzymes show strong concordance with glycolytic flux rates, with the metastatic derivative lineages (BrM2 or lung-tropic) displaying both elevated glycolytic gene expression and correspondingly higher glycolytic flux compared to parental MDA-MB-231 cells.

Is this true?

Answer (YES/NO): NO